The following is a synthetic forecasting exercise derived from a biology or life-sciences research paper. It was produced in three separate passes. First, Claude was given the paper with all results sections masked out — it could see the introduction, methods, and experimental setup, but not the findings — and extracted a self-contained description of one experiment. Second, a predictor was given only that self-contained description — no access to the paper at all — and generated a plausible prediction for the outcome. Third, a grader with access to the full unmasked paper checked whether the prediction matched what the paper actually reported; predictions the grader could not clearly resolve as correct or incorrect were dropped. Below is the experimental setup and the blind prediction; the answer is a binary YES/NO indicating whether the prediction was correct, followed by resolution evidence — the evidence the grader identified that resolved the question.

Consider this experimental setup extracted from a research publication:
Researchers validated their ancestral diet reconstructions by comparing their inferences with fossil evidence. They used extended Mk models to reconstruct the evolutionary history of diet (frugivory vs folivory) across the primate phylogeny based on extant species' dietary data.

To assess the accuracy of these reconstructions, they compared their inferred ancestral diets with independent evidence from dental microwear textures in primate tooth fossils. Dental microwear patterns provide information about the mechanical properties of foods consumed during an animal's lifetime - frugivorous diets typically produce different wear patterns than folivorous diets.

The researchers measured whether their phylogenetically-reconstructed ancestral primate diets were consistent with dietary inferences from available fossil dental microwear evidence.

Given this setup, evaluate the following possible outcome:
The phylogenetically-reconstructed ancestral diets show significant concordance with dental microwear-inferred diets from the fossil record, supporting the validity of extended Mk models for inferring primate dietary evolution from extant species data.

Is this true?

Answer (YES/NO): YES